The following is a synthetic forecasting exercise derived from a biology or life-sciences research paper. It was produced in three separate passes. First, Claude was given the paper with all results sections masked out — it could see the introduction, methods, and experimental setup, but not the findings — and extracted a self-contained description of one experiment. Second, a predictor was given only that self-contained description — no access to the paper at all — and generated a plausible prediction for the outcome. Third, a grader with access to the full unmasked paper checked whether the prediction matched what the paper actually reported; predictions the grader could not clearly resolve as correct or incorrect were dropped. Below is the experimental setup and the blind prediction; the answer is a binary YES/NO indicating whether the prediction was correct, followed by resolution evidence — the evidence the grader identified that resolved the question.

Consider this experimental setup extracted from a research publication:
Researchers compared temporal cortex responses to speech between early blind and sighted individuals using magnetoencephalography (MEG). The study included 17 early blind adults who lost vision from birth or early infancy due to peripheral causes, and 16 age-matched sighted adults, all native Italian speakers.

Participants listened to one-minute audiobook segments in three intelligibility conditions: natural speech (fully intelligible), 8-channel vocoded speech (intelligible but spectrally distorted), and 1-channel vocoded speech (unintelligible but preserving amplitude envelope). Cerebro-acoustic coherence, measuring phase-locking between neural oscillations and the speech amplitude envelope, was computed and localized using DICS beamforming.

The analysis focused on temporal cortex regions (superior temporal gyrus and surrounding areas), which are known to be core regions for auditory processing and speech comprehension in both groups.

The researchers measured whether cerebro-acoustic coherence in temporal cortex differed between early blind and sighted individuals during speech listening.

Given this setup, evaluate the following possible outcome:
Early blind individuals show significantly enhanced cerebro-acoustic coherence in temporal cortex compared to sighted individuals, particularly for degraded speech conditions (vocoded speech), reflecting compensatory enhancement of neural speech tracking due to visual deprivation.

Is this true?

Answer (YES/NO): NO